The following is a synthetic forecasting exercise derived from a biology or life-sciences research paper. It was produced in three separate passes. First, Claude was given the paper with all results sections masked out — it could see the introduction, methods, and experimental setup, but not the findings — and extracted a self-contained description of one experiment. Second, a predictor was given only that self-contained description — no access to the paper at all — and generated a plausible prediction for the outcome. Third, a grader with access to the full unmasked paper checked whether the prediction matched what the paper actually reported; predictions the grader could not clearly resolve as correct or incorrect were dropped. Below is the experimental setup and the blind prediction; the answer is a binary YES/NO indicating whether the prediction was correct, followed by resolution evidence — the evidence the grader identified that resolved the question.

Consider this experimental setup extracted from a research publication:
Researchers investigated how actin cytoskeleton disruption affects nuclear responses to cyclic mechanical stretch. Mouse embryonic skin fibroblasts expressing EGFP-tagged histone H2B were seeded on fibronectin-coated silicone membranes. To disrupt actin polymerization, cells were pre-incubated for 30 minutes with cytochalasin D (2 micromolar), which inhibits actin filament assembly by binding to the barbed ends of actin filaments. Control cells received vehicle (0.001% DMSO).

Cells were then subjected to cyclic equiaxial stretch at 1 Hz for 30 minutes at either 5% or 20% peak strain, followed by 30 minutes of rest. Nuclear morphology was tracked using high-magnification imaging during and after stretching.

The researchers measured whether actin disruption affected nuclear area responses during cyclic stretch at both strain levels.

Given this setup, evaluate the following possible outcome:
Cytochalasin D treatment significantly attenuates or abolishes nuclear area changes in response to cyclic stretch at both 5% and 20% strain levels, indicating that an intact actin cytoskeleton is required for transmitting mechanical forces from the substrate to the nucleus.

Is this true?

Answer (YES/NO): YES